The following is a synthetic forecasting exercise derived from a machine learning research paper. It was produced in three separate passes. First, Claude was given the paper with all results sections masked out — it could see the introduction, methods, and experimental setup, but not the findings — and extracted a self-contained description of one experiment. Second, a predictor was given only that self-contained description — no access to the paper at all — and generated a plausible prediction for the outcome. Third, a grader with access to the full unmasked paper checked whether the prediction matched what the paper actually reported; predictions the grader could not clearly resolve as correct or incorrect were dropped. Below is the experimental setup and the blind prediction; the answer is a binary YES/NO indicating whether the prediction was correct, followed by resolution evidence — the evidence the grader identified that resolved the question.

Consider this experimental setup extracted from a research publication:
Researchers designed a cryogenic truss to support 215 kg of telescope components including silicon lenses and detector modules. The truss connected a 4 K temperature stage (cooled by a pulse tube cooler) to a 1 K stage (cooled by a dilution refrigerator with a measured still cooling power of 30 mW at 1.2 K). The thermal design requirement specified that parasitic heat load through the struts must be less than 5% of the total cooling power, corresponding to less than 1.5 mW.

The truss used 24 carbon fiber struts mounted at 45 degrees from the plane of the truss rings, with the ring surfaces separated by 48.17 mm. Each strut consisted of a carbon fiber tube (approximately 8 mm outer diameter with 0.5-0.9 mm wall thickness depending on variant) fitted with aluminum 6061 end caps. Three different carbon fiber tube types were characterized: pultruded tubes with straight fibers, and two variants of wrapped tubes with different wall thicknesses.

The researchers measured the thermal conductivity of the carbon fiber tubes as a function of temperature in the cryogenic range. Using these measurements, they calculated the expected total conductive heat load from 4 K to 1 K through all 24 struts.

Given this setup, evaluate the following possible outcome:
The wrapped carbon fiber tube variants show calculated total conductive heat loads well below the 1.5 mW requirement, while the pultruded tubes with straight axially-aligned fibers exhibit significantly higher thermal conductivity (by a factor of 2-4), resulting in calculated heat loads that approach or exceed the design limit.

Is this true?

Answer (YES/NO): NO